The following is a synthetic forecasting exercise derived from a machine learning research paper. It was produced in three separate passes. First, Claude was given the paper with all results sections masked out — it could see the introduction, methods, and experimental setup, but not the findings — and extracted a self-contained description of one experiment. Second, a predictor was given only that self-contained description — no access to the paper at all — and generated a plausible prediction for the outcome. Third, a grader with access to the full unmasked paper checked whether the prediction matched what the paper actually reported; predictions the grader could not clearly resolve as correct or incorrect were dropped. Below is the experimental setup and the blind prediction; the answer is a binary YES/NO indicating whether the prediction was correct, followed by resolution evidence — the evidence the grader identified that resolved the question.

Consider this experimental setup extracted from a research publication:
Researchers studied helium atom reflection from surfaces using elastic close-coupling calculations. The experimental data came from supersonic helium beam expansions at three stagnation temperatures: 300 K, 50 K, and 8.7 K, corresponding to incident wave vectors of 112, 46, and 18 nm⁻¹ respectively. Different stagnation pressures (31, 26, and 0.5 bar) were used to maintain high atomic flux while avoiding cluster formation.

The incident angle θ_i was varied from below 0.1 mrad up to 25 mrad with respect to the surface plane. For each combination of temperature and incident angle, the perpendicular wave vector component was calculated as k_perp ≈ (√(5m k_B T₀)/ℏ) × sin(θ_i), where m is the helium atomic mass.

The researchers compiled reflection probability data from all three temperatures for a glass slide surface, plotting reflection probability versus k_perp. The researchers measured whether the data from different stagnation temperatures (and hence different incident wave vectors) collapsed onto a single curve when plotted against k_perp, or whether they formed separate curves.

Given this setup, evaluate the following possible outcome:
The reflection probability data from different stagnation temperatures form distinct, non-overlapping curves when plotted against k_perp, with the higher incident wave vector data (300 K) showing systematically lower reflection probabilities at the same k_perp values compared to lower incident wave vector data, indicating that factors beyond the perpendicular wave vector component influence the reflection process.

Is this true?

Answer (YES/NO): NO